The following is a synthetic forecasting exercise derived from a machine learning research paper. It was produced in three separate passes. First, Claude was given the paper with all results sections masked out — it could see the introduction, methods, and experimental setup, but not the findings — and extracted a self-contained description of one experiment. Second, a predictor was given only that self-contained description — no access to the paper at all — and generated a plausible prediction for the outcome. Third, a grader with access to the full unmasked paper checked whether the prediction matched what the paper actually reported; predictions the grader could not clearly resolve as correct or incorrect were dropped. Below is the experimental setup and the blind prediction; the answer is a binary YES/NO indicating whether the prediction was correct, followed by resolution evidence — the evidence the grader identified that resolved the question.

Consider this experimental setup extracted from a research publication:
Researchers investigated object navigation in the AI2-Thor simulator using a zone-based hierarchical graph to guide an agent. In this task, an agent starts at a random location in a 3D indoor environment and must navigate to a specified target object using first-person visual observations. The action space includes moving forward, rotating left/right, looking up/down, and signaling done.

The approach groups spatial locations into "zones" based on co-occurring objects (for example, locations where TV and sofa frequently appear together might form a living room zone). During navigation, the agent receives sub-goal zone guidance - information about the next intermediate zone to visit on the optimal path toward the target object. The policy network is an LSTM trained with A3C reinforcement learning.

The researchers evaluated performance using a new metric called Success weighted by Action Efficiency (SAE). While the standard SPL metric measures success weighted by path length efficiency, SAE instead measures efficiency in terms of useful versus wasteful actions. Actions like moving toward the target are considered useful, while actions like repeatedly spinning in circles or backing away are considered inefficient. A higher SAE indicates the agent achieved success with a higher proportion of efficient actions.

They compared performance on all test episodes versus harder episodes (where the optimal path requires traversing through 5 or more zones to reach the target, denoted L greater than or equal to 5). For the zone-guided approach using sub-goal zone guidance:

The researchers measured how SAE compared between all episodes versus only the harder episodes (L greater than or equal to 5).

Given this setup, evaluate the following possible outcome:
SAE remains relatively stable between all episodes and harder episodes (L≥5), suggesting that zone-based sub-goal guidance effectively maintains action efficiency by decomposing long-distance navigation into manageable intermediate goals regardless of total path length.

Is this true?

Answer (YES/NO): NO